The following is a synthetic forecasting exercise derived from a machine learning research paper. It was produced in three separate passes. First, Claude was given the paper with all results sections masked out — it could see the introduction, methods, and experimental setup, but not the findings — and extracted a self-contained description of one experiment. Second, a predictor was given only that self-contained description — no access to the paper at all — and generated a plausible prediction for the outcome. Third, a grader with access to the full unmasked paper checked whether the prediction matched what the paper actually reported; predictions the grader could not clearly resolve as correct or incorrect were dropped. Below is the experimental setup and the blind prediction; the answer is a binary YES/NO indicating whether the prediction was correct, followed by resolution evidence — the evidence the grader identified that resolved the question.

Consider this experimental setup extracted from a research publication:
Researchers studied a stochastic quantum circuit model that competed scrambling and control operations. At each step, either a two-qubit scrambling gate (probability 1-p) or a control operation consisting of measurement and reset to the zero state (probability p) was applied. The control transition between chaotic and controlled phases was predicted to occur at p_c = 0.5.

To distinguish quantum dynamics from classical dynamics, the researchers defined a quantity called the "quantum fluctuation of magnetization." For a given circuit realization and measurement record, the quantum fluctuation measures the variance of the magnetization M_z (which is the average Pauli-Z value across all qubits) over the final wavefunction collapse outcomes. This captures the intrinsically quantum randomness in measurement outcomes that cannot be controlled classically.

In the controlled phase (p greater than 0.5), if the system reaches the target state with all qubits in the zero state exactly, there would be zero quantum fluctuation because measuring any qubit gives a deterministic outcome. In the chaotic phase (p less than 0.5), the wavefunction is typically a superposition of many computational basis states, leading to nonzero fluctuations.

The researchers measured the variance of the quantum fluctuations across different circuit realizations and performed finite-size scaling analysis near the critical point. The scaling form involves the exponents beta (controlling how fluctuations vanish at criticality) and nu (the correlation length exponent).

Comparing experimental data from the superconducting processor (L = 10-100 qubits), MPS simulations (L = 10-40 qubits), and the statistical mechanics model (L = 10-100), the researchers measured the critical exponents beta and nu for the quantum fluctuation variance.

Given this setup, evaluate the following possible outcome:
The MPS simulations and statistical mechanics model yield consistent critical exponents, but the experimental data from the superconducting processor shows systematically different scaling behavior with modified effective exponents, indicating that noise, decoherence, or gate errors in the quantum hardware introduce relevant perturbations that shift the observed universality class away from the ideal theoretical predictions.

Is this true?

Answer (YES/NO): NO